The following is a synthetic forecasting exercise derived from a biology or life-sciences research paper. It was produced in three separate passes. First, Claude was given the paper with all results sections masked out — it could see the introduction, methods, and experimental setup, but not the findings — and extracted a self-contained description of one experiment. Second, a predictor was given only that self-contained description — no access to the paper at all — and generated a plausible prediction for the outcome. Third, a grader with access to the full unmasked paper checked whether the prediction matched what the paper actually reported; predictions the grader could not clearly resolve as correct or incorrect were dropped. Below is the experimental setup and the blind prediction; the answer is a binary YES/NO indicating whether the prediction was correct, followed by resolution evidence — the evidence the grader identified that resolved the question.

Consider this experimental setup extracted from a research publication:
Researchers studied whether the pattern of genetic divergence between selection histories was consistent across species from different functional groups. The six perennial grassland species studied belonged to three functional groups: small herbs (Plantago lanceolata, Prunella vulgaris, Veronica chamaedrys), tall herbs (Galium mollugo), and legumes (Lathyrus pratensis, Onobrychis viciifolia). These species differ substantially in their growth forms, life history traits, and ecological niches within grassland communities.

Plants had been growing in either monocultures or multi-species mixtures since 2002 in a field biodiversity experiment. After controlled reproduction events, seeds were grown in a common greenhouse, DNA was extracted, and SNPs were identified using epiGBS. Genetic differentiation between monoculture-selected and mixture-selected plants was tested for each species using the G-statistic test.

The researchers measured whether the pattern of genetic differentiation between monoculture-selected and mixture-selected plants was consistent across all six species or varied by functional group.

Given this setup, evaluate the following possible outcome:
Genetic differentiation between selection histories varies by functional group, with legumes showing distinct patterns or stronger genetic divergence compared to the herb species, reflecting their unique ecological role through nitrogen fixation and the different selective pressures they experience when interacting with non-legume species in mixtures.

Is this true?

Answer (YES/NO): NO